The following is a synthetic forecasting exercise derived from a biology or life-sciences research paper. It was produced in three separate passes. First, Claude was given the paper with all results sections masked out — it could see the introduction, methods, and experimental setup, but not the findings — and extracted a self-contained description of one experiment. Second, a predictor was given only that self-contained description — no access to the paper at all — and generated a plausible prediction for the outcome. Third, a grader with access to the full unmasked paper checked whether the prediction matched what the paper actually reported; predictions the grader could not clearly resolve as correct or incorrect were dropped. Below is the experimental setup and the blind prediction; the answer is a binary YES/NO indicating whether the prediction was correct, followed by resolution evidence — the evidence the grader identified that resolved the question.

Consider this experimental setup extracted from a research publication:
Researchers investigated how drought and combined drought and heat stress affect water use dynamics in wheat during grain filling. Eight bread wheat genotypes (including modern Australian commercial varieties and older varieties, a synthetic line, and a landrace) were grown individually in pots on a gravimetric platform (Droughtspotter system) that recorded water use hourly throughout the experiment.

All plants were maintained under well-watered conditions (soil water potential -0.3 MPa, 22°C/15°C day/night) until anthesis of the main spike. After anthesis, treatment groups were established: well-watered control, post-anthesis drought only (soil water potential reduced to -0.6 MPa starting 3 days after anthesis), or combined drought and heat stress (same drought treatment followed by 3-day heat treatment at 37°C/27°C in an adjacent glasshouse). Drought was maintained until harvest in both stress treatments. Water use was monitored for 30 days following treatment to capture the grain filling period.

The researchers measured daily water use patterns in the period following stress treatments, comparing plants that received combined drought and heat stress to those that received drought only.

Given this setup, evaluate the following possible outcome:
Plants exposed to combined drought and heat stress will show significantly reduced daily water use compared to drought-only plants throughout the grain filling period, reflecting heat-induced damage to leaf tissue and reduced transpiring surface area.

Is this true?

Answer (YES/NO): NO